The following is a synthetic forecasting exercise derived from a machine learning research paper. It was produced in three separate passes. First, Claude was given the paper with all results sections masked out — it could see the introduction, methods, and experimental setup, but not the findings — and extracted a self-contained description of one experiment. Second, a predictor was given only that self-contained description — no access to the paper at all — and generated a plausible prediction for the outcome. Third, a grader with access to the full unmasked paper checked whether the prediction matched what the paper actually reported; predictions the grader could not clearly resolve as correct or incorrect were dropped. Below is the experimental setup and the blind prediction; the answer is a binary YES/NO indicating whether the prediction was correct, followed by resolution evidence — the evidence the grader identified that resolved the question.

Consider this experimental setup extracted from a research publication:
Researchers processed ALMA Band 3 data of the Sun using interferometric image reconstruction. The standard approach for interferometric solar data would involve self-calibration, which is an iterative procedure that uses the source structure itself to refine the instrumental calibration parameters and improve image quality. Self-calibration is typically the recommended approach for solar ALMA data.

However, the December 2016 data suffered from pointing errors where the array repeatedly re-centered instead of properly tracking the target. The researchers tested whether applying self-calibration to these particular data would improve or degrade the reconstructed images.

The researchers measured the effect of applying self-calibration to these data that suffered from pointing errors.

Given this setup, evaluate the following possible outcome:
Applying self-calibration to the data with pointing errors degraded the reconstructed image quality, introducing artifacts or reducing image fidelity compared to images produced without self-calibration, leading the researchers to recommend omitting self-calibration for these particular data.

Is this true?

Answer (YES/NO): YES